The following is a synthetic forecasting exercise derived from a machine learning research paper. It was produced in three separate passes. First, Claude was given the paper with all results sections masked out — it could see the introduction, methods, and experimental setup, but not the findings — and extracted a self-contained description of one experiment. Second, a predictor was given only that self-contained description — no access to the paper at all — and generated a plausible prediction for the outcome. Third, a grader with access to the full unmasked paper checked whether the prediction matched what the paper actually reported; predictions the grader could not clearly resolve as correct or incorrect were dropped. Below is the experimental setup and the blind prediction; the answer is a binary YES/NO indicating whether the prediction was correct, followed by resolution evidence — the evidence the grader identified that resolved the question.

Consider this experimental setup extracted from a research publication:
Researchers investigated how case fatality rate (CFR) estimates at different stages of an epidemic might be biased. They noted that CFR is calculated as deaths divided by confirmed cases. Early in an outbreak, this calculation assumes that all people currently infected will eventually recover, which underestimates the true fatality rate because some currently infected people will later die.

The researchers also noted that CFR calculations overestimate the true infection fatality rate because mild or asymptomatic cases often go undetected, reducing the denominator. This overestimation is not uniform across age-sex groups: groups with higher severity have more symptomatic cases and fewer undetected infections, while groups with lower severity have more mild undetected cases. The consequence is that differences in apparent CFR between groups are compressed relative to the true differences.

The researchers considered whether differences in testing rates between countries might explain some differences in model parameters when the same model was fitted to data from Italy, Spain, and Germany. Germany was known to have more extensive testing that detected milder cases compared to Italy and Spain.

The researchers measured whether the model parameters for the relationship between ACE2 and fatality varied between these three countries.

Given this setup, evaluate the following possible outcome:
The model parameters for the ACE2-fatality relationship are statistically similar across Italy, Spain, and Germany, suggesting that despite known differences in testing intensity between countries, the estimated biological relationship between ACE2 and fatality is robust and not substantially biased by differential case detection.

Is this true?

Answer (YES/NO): YES